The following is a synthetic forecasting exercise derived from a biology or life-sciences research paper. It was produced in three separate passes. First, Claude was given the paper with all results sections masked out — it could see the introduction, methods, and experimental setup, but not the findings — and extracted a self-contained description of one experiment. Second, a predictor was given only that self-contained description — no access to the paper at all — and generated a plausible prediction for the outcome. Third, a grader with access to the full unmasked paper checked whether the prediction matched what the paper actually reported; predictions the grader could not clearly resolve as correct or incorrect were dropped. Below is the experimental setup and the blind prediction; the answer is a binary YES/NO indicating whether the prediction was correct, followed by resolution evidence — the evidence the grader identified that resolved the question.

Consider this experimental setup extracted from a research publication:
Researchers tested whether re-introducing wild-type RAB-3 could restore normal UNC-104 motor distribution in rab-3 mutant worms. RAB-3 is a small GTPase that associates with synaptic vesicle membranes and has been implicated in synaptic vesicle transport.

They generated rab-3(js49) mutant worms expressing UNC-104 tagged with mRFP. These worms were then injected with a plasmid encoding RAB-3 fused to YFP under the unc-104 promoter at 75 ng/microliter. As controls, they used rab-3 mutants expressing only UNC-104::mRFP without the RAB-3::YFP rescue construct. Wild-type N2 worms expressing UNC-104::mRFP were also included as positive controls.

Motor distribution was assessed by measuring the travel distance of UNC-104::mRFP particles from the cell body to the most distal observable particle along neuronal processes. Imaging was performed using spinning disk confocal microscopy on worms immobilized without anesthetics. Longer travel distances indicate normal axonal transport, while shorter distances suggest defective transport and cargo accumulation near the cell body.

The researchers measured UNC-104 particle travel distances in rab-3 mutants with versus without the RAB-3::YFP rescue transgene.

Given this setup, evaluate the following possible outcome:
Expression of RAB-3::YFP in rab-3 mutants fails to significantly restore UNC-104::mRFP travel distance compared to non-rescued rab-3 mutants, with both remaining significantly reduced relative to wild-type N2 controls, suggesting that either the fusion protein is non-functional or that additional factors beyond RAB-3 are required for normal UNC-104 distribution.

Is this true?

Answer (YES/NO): NO